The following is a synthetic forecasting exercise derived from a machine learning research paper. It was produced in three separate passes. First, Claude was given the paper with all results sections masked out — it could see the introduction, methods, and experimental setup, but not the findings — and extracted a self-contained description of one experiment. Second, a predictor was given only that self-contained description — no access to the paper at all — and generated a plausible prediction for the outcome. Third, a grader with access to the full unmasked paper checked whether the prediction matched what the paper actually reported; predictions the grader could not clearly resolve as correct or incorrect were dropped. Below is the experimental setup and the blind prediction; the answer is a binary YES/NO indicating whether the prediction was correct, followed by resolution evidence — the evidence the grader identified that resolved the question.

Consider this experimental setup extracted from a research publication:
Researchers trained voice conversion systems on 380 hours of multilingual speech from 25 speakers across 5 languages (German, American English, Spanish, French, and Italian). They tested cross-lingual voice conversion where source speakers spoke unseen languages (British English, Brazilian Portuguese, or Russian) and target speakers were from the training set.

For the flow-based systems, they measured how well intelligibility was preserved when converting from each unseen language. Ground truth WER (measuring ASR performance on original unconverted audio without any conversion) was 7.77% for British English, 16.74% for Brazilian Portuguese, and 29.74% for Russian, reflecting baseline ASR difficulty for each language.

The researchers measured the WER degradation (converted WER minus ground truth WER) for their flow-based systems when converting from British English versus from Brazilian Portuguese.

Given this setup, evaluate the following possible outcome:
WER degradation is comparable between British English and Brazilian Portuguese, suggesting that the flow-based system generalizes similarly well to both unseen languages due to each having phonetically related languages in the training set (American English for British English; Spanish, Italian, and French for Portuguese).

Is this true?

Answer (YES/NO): NO